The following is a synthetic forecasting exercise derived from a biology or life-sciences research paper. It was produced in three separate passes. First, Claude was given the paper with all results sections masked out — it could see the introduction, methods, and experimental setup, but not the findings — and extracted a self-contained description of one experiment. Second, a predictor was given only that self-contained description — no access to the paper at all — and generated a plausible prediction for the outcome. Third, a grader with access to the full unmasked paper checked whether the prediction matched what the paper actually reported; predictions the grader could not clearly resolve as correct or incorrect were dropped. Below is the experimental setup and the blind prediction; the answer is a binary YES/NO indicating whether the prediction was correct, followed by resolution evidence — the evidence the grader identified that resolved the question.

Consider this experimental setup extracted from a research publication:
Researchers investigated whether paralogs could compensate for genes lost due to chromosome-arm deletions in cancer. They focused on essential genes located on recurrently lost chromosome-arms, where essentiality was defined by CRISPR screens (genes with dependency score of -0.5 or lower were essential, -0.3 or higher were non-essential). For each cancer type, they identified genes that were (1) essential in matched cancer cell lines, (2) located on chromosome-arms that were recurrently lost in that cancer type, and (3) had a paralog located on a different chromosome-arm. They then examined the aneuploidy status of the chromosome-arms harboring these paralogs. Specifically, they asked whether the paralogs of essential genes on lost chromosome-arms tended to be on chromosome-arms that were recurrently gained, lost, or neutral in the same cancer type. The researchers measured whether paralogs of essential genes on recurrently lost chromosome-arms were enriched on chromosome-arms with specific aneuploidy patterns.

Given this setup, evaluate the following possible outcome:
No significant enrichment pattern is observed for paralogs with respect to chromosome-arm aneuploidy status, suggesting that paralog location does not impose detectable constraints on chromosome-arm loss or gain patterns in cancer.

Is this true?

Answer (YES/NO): NO